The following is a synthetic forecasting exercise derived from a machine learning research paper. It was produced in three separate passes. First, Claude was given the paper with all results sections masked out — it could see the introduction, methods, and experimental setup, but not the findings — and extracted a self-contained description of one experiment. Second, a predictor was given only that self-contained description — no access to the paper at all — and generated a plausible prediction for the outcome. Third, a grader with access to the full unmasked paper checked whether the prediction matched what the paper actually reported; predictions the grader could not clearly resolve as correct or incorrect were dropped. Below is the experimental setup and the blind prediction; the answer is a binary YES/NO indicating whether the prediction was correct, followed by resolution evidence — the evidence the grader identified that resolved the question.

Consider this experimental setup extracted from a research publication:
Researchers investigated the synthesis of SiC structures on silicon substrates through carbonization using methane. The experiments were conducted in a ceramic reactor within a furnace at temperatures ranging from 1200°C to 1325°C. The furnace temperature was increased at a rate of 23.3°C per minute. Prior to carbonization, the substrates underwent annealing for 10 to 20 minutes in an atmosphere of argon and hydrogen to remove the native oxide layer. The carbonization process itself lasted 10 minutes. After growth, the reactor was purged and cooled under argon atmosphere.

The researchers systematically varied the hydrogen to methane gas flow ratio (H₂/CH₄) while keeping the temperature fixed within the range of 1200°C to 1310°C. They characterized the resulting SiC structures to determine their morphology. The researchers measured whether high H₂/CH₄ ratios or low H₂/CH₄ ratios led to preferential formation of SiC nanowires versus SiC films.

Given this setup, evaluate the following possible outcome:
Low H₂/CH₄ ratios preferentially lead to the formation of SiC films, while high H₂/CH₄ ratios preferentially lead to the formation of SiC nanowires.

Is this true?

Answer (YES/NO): YES